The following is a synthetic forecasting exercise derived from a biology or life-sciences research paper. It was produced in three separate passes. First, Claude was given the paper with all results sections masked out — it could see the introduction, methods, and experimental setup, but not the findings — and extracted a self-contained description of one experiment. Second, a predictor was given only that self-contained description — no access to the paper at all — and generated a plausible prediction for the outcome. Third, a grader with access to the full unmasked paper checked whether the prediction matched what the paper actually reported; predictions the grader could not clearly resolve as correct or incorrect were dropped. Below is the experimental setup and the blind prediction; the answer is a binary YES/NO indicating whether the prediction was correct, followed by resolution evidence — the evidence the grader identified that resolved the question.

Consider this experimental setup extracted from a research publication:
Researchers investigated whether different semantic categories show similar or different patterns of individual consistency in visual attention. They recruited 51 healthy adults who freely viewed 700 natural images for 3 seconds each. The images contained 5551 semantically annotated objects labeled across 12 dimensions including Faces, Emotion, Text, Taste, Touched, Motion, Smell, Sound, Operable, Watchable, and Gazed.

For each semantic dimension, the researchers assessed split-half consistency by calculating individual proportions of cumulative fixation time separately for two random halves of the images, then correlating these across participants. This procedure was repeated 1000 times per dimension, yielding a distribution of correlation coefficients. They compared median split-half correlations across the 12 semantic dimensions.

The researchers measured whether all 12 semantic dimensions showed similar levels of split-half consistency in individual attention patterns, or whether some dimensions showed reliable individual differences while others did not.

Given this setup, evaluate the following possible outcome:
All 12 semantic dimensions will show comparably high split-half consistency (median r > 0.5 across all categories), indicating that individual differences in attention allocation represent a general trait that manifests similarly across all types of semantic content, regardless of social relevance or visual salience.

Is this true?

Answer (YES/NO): NO